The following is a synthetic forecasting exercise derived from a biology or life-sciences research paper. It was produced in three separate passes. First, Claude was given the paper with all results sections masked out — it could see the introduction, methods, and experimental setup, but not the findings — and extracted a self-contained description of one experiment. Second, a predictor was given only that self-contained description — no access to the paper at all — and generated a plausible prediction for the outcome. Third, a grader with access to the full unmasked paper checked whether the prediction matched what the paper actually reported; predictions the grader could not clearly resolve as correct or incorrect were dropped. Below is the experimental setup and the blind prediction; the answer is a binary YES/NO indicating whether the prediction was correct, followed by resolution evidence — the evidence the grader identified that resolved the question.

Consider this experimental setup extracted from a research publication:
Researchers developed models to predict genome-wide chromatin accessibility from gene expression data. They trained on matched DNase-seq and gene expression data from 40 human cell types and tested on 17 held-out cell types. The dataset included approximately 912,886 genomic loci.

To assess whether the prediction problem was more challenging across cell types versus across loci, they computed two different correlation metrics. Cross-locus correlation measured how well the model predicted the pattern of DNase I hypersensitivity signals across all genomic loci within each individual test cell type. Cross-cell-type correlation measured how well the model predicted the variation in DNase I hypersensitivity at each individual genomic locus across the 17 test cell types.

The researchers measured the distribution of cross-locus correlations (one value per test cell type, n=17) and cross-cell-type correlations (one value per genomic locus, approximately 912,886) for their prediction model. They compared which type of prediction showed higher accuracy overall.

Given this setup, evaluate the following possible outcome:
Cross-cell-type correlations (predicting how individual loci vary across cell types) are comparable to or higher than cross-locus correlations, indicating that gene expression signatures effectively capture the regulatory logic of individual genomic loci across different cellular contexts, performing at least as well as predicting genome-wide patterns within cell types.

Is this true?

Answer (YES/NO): NO